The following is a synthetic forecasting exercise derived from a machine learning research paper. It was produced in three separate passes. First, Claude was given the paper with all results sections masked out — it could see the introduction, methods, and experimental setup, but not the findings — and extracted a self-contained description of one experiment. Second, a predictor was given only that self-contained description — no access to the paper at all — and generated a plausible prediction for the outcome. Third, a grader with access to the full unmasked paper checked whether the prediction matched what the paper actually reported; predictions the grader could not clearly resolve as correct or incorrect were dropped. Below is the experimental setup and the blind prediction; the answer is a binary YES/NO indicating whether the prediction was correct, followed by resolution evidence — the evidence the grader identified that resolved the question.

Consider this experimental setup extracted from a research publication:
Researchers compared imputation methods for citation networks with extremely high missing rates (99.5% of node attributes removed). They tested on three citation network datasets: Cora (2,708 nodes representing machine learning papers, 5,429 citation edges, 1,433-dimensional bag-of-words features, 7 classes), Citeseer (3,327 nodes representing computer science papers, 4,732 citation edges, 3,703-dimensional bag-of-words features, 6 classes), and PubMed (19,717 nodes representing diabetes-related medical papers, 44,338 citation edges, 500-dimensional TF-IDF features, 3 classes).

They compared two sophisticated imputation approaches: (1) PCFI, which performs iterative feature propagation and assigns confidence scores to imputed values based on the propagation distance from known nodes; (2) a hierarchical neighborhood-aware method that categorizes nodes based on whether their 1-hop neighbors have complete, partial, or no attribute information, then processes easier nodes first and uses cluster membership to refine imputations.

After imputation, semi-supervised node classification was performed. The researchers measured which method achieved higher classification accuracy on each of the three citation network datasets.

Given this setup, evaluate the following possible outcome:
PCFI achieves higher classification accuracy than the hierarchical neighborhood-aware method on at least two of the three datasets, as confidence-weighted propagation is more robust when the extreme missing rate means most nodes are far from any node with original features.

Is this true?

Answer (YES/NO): YES